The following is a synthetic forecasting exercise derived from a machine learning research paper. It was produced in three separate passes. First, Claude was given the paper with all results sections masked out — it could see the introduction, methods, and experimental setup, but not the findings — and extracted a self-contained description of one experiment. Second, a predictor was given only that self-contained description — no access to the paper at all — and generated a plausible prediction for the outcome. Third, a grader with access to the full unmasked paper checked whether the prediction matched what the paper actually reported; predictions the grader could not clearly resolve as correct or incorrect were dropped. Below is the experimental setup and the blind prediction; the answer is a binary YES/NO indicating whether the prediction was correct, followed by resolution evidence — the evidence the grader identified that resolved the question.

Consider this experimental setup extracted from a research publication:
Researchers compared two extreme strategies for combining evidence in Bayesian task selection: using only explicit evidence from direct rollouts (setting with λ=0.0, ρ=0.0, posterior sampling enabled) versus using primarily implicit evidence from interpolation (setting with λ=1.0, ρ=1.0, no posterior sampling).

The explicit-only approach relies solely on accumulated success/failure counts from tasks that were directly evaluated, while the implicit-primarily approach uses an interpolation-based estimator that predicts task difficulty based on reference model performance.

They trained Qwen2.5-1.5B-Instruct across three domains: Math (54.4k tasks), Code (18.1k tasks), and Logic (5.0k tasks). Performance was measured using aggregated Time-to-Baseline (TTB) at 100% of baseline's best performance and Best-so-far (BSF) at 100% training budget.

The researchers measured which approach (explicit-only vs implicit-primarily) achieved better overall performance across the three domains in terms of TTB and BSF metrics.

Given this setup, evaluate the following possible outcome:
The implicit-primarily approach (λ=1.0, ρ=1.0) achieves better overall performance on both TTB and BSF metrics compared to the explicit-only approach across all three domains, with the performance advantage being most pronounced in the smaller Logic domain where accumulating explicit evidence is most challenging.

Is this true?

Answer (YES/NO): NO